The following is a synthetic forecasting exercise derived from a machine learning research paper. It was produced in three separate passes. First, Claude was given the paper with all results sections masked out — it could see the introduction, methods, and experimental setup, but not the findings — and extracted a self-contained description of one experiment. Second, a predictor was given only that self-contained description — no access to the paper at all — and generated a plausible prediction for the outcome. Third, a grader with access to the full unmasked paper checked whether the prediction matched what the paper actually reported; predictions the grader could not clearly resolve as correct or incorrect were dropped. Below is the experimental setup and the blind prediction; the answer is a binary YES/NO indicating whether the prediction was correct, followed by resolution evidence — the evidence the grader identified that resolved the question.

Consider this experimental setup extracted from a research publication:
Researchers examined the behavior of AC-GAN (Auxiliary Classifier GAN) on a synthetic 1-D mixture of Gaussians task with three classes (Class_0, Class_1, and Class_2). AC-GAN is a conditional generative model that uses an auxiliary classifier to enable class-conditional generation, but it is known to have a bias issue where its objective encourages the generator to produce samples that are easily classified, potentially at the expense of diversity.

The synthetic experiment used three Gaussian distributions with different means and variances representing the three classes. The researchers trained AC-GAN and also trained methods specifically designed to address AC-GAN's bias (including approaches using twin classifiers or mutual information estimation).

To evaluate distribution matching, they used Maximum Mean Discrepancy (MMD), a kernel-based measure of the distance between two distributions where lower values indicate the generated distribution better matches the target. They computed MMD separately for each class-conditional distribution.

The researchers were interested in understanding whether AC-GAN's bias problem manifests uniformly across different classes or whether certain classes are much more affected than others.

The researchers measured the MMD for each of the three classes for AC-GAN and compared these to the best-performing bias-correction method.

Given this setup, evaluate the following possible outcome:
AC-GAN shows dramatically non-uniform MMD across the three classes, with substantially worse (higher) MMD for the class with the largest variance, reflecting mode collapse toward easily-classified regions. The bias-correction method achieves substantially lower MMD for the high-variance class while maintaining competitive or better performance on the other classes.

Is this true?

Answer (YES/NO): YES